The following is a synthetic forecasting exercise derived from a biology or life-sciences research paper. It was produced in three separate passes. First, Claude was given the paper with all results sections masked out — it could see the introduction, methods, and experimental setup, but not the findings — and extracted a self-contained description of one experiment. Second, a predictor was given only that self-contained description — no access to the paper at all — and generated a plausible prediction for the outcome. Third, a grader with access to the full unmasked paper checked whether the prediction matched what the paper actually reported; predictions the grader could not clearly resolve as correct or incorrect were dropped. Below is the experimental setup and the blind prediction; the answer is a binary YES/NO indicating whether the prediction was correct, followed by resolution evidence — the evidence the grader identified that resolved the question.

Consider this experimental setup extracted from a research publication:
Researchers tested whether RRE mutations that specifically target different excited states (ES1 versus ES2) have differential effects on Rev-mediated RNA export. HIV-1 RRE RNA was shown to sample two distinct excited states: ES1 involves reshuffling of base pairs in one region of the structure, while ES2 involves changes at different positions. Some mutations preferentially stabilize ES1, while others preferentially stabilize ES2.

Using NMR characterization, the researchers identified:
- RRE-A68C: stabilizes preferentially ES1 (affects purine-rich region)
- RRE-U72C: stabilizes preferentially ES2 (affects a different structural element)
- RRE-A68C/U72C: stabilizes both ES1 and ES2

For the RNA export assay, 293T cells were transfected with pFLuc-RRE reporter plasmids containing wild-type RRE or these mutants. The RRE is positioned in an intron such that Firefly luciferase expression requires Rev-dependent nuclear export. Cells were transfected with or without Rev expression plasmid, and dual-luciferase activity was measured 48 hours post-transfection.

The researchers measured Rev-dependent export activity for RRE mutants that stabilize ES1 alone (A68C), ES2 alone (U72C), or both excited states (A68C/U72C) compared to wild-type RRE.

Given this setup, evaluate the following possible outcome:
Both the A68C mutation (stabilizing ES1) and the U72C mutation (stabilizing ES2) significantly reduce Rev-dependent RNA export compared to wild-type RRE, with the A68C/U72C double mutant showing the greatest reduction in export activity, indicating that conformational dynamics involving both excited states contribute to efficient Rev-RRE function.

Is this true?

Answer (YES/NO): NO